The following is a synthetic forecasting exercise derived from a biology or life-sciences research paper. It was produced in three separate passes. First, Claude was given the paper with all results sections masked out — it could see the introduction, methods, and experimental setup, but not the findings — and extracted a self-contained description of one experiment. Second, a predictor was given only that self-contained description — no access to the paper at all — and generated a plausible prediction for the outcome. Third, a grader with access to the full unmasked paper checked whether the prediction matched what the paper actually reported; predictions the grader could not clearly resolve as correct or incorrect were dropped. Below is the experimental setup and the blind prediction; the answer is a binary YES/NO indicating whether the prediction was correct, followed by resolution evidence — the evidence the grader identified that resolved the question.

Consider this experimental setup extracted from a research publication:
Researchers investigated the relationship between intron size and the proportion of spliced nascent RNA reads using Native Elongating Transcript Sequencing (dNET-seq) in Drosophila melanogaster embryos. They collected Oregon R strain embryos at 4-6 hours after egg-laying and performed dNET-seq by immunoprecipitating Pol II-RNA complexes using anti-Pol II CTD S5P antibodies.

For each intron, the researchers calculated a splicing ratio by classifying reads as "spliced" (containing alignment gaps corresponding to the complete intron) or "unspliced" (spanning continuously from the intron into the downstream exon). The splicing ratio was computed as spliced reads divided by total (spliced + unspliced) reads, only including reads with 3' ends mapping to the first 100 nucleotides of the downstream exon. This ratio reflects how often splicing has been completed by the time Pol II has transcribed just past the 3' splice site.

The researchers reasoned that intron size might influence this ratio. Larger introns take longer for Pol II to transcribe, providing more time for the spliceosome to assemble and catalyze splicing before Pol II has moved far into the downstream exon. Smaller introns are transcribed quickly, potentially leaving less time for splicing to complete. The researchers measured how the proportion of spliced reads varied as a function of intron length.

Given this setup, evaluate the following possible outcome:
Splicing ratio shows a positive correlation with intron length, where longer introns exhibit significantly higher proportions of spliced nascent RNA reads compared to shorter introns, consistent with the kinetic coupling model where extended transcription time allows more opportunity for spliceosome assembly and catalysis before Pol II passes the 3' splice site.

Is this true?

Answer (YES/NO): NO